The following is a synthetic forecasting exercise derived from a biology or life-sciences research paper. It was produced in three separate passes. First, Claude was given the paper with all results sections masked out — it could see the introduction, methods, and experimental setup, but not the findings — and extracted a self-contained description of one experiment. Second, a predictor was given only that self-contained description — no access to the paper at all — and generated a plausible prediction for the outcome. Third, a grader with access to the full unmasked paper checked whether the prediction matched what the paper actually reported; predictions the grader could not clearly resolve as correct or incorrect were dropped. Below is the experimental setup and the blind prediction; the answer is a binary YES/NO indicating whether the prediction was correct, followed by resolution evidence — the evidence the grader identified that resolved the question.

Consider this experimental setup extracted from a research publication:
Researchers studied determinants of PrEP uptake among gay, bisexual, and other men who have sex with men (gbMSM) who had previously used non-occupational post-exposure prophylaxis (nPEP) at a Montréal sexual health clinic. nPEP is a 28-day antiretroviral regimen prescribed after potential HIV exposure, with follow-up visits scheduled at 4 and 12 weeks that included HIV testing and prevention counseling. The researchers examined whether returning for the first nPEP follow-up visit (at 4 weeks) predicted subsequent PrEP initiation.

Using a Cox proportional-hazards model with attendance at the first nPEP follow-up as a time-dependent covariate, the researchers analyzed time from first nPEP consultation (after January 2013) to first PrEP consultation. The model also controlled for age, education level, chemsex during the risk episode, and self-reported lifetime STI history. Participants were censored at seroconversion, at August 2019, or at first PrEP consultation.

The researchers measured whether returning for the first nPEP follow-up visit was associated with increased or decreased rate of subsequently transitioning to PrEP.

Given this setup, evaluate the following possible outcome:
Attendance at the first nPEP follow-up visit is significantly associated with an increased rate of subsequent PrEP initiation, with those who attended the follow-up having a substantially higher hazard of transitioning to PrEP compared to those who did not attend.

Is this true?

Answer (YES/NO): YES